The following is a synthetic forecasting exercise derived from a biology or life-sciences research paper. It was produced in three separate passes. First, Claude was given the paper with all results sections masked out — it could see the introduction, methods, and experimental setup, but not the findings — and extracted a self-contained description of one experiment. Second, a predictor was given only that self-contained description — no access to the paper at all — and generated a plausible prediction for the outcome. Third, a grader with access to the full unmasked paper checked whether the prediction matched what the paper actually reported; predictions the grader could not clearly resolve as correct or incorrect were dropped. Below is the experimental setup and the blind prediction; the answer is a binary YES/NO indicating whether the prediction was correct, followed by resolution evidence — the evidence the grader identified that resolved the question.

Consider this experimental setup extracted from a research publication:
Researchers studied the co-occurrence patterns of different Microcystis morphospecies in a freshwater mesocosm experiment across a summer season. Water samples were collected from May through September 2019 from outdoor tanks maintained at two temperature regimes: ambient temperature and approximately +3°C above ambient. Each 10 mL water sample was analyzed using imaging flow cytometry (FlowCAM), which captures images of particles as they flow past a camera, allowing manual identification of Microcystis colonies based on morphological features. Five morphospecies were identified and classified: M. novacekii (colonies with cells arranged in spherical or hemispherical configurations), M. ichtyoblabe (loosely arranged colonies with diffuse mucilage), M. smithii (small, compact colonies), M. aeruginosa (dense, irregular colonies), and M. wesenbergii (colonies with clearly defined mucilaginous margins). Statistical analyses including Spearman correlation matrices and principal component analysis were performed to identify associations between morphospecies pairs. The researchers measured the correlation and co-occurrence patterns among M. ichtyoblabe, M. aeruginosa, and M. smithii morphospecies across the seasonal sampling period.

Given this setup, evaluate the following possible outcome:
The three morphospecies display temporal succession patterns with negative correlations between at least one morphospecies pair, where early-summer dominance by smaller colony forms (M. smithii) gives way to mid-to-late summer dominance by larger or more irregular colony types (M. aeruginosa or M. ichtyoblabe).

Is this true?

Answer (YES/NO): NO